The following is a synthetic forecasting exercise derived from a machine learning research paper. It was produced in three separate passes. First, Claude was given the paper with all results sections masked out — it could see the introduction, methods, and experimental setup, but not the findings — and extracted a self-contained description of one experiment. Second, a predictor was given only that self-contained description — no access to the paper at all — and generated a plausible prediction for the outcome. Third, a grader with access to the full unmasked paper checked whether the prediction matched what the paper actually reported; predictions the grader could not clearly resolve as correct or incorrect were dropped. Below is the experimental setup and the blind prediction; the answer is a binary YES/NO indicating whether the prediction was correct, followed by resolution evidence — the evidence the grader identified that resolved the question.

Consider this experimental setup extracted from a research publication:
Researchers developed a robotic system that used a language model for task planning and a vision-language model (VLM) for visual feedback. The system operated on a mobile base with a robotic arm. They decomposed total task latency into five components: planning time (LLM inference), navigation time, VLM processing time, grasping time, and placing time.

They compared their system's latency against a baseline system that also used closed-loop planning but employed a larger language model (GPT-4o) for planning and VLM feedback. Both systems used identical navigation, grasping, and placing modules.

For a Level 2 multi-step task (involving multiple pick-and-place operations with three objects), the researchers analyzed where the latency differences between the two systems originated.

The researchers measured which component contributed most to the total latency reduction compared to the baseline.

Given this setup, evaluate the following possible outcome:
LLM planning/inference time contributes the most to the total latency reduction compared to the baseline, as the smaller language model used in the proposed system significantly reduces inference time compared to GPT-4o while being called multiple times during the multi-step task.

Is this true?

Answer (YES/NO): NO